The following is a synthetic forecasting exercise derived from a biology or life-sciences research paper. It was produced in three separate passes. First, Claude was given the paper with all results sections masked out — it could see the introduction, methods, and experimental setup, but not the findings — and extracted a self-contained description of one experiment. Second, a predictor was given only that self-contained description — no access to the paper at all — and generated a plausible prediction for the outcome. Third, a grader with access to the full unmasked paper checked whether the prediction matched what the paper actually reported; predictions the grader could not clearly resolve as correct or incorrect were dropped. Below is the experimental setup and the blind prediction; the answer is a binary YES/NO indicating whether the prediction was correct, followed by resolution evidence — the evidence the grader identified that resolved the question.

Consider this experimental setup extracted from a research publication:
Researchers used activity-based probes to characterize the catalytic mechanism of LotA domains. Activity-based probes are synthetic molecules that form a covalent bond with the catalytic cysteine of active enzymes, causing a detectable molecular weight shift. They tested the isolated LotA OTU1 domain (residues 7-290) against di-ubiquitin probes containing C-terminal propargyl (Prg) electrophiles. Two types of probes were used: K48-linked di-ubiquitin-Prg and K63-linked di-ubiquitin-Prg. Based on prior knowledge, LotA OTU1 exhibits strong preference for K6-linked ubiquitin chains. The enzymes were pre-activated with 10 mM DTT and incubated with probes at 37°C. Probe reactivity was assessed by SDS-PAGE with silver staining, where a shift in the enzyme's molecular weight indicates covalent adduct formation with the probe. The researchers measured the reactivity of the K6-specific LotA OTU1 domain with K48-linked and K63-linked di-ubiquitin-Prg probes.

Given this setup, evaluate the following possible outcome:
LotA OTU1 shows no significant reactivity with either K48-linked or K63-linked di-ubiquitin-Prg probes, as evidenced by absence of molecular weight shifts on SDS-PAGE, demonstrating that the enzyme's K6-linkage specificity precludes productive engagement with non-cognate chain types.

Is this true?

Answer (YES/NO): YES